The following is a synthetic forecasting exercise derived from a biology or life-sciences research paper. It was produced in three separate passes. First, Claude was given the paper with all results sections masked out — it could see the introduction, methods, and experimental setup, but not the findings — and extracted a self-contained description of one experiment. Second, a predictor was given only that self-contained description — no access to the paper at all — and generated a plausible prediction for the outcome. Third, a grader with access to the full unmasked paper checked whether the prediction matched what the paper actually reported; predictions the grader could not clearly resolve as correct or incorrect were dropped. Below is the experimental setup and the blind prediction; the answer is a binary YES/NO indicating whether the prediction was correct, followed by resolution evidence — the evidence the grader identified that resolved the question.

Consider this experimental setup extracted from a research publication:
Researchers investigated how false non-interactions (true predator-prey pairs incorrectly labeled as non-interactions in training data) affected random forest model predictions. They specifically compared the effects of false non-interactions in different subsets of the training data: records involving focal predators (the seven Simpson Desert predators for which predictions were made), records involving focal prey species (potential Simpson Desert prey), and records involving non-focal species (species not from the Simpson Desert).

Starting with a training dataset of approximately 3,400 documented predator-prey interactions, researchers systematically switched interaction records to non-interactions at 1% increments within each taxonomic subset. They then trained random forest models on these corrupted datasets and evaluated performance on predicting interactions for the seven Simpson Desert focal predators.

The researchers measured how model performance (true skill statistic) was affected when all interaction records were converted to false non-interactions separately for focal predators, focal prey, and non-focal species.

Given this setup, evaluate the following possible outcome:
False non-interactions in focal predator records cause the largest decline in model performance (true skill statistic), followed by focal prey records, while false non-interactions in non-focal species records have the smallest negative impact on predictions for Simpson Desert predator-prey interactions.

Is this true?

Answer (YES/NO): NO